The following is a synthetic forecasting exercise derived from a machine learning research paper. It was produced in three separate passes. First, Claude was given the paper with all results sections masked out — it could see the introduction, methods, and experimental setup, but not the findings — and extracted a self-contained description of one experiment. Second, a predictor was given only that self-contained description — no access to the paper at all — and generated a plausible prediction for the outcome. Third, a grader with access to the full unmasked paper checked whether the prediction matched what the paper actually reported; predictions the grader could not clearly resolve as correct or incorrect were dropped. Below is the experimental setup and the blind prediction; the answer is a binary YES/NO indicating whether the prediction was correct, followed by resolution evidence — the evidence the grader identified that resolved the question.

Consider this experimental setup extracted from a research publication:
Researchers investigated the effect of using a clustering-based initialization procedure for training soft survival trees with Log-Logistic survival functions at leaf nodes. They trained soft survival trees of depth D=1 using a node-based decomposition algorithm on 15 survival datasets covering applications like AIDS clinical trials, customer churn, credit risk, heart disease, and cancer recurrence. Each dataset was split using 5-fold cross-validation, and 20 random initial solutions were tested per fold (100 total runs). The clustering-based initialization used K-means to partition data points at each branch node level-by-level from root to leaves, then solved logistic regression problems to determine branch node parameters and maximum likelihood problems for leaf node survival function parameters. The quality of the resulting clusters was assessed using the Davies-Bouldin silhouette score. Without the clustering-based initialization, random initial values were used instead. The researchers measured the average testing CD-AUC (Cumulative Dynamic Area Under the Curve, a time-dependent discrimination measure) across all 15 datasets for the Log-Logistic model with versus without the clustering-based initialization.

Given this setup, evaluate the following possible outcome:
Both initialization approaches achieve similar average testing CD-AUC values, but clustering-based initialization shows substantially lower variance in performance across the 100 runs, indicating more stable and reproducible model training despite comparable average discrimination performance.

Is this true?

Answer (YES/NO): NO